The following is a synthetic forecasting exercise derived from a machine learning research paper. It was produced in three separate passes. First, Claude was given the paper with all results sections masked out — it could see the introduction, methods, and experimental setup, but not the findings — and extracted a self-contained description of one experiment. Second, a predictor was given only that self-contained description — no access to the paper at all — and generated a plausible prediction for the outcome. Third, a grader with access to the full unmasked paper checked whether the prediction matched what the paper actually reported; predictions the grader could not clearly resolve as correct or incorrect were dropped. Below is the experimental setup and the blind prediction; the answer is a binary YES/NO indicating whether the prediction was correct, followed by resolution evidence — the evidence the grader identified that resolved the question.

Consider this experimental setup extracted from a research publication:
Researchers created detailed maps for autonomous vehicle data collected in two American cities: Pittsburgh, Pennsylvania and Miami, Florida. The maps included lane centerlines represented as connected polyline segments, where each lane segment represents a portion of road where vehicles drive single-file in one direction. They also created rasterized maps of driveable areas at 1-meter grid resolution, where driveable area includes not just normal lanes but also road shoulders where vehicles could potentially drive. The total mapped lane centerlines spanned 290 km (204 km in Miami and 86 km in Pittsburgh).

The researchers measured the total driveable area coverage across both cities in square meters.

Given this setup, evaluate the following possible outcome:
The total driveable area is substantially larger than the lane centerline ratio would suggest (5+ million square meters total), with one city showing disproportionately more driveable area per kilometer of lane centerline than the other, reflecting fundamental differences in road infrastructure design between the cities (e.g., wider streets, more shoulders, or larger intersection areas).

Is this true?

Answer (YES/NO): NO